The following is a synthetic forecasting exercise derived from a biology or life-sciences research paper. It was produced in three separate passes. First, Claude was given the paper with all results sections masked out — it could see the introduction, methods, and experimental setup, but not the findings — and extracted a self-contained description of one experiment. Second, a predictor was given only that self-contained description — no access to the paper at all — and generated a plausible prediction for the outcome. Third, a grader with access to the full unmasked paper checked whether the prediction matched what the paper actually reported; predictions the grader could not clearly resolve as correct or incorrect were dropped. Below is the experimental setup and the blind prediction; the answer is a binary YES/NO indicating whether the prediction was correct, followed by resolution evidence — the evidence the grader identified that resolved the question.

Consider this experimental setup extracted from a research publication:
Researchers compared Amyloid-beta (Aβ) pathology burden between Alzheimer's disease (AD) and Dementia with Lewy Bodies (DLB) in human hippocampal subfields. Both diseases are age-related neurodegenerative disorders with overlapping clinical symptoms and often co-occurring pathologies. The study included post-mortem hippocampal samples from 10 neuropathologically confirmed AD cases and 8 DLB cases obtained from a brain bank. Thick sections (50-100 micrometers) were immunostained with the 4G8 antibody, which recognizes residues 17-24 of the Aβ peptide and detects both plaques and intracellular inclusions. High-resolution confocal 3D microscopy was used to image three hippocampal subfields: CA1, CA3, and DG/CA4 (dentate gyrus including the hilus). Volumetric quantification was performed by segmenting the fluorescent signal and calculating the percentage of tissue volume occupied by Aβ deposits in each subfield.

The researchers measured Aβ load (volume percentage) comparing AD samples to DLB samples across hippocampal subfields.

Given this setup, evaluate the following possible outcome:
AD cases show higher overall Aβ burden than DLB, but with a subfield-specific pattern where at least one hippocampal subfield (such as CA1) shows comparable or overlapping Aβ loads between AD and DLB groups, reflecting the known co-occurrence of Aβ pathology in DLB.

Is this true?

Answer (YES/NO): YES